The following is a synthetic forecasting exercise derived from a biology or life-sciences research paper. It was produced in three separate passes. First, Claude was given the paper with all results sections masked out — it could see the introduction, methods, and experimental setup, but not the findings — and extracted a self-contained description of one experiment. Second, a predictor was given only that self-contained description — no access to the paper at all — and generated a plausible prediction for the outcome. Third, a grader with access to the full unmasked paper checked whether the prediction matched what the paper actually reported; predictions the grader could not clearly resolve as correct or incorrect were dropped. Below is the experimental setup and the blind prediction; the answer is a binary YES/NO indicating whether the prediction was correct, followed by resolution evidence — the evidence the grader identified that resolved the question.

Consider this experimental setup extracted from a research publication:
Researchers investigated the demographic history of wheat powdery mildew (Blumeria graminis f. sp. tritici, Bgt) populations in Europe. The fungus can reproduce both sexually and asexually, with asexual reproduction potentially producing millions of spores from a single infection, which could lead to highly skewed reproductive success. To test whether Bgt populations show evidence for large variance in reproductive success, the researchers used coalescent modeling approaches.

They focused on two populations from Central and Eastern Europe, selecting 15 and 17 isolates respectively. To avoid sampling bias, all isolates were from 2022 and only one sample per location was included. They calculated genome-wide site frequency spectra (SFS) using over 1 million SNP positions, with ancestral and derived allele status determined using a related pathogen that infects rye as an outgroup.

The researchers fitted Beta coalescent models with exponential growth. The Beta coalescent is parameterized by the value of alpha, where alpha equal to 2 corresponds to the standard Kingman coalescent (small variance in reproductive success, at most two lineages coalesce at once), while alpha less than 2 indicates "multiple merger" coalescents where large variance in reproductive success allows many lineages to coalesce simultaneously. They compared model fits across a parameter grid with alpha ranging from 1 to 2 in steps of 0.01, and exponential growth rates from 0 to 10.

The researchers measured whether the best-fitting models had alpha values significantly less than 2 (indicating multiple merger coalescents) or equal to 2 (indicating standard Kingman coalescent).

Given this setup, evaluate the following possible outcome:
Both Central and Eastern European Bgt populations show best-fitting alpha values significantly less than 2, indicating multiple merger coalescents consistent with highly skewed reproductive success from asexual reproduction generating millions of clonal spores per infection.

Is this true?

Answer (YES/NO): YES